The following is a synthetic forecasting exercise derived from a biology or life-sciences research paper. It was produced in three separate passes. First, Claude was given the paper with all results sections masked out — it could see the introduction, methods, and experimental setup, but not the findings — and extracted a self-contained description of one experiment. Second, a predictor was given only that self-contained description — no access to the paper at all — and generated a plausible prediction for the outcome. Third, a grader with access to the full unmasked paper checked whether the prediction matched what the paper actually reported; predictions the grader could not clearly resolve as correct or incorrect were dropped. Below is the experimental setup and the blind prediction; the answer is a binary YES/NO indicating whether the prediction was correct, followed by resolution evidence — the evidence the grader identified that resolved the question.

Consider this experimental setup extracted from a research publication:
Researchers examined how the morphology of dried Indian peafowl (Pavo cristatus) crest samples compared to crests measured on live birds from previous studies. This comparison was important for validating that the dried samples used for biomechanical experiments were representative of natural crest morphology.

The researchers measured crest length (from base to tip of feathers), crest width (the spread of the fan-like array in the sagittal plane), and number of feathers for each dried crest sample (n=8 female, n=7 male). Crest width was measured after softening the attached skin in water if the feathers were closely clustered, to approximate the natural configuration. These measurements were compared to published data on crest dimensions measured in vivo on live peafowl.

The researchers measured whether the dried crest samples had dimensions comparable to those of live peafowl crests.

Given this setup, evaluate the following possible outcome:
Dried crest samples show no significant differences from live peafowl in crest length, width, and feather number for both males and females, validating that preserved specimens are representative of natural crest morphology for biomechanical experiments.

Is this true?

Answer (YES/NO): NO